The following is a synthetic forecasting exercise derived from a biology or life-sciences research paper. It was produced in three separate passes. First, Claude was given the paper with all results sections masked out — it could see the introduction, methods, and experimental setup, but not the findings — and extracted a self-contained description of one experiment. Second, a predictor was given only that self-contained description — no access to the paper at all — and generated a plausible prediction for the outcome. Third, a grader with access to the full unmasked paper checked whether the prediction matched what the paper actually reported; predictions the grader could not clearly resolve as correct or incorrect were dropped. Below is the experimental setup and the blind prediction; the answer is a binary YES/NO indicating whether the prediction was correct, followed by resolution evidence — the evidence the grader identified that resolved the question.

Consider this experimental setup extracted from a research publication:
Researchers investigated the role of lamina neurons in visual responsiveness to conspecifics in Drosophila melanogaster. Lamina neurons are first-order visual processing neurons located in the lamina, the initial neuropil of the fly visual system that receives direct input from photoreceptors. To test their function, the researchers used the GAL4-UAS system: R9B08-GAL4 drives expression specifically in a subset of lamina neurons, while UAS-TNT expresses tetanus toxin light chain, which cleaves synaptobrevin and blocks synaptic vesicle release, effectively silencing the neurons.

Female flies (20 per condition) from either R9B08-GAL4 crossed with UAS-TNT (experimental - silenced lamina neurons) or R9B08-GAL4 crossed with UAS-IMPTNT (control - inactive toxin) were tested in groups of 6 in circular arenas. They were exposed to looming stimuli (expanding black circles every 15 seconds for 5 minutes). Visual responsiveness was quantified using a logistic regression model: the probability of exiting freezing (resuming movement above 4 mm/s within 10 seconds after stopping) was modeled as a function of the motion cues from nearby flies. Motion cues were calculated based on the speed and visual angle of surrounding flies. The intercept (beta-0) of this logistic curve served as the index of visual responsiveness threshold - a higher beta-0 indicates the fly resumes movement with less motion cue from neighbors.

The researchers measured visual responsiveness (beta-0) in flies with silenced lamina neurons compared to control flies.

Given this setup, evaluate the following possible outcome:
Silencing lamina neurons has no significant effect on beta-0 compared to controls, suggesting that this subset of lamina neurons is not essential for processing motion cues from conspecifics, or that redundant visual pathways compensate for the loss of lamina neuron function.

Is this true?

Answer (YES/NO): NO